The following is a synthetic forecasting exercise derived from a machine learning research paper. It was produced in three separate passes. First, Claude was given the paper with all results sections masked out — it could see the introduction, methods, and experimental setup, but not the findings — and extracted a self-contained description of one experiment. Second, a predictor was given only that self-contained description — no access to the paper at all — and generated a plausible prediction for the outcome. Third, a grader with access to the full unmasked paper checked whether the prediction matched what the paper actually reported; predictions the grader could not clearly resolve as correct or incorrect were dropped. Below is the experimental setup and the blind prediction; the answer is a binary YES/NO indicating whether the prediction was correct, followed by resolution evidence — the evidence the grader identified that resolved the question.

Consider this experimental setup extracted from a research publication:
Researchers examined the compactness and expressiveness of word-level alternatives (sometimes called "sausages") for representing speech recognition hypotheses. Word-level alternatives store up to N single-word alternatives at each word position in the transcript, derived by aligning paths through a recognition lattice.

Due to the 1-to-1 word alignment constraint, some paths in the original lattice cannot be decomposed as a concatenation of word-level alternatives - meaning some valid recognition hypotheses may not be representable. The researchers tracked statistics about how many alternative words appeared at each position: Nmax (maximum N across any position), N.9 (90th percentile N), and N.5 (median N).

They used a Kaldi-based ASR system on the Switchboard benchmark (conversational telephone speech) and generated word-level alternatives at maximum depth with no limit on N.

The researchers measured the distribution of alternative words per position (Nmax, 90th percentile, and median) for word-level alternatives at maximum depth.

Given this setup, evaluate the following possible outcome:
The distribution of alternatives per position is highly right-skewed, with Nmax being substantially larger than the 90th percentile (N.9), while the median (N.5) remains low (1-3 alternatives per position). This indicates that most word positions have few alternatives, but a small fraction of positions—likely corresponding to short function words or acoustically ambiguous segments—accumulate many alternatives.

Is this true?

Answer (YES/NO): YES